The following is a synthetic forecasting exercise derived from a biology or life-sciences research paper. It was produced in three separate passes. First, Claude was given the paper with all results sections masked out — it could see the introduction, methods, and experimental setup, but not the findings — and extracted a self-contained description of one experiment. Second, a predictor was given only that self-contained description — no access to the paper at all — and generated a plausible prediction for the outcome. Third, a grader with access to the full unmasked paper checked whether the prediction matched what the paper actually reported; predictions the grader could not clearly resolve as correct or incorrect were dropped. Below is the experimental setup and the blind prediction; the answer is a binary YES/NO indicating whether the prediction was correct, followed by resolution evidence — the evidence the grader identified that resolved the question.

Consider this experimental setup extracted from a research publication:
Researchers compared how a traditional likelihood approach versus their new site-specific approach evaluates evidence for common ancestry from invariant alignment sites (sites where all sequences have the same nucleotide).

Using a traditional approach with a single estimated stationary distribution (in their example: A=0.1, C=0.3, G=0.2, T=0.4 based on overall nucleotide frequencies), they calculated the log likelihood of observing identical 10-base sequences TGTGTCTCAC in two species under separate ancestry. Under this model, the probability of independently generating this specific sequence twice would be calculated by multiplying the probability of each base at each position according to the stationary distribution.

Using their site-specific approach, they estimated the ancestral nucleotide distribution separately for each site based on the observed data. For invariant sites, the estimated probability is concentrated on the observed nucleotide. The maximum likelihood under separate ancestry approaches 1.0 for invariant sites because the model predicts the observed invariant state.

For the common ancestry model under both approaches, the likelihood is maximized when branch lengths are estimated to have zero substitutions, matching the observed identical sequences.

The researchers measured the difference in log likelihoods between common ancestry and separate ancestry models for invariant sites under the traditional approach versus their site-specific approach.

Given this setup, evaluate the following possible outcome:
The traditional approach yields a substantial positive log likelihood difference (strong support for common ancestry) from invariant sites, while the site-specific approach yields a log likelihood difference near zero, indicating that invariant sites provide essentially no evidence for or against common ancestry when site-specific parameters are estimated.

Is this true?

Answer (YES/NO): YES